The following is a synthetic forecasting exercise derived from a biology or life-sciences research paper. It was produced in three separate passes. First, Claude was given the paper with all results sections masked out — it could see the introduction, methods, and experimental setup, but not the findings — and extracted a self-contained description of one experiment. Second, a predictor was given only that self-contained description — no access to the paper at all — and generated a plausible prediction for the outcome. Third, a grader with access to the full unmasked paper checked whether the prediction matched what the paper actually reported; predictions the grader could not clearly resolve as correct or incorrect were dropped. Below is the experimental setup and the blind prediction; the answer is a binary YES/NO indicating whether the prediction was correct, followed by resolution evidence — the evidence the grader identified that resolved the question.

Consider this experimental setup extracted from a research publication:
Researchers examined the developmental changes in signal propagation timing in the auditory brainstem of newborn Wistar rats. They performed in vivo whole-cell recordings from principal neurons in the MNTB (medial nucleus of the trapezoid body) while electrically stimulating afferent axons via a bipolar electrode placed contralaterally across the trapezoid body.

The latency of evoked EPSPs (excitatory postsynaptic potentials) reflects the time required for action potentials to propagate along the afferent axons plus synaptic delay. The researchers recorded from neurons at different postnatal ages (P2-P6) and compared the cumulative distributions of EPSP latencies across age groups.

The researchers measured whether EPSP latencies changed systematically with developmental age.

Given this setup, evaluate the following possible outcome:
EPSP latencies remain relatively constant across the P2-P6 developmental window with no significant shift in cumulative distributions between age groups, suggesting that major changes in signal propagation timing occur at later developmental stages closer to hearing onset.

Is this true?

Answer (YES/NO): NO